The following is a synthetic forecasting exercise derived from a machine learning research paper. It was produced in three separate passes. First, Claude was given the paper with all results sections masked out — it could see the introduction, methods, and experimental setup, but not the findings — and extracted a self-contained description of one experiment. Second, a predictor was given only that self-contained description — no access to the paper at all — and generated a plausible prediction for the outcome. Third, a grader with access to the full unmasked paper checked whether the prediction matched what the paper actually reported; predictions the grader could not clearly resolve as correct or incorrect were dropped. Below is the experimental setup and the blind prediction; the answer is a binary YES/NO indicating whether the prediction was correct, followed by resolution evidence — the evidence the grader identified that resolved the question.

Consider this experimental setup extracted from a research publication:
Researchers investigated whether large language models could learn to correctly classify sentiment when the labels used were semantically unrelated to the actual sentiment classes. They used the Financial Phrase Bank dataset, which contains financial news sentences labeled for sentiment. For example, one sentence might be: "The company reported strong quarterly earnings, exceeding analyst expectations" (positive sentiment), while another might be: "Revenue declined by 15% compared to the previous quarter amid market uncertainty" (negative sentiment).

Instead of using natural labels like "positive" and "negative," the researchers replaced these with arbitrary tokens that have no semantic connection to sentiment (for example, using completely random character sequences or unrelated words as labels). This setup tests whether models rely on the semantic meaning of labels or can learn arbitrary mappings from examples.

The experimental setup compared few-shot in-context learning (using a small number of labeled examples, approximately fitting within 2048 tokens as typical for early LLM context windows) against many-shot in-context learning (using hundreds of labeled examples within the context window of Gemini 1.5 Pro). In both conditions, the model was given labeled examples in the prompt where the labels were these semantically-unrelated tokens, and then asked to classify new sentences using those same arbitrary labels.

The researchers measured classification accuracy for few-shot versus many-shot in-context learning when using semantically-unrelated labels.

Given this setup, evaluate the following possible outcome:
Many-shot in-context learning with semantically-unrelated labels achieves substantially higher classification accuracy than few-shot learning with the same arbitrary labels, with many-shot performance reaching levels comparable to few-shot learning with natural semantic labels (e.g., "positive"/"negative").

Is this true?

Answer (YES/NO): YES